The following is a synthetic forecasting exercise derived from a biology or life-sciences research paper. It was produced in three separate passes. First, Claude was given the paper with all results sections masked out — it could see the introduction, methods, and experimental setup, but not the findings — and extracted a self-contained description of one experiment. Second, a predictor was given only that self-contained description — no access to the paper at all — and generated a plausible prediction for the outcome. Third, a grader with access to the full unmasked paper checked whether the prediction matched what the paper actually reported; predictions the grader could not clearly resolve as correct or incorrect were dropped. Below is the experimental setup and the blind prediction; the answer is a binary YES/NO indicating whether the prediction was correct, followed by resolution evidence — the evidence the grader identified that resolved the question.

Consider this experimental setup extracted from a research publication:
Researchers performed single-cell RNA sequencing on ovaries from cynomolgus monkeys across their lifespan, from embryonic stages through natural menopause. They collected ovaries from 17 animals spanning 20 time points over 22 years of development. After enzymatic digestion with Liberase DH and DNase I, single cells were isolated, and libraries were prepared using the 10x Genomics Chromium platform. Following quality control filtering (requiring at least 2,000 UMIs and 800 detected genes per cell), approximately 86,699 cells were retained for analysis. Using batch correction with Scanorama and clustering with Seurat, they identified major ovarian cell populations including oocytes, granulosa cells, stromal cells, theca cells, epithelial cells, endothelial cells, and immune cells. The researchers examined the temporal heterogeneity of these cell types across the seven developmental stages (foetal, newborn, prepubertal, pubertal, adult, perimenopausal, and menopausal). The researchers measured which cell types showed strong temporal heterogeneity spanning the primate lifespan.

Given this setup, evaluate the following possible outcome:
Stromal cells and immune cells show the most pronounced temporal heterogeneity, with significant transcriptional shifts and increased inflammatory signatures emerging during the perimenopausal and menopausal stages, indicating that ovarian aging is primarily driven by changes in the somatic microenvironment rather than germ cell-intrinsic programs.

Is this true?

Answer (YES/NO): NO